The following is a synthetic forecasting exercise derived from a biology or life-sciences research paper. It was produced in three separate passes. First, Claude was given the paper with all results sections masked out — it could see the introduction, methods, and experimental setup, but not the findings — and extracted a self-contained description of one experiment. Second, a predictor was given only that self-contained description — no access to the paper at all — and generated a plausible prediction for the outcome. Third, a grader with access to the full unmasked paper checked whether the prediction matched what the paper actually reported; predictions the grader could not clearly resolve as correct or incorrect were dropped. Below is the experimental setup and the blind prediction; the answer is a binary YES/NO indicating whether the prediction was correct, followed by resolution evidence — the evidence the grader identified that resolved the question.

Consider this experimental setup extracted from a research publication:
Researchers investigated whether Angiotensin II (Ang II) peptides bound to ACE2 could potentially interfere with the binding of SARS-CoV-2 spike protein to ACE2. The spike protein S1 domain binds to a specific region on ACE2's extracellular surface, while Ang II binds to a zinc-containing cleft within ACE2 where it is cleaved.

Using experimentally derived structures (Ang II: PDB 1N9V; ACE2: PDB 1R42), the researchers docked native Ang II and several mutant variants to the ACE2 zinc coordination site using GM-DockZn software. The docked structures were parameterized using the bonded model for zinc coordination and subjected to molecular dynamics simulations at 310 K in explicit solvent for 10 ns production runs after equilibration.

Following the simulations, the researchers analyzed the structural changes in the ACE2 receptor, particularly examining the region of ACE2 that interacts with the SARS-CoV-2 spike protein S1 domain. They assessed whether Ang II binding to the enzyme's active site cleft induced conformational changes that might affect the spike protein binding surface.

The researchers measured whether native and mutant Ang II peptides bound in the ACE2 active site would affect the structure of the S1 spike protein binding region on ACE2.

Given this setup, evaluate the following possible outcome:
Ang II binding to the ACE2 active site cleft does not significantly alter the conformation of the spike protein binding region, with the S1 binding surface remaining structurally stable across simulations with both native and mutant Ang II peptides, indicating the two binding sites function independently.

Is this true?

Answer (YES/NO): YES